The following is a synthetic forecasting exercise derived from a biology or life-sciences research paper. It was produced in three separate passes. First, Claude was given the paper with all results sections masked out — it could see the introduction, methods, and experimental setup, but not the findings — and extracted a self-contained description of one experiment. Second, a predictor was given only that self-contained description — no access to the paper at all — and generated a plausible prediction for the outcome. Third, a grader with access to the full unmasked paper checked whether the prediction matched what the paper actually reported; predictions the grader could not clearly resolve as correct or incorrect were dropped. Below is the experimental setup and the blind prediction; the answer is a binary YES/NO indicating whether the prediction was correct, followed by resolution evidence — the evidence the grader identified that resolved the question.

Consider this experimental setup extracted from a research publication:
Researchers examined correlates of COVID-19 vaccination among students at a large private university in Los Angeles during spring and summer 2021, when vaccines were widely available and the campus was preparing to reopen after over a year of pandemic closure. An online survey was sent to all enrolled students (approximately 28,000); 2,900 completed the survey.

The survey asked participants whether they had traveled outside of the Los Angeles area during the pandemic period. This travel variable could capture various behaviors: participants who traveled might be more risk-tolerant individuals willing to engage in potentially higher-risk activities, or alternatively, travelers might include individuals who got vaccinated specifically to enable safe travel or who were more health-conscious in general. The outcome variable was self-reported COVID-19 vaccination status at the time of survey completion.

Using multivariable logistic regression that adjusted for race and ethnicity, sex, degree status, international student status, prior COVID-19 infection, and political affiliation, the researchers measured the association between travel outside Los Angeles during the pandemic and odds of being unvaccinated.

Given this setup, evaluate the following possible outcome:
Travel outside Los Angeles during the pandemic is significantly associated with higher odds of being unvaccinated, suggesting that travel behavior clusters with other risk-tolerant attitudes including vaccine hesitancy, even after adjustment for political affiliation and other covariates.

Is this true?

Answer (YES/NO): NO